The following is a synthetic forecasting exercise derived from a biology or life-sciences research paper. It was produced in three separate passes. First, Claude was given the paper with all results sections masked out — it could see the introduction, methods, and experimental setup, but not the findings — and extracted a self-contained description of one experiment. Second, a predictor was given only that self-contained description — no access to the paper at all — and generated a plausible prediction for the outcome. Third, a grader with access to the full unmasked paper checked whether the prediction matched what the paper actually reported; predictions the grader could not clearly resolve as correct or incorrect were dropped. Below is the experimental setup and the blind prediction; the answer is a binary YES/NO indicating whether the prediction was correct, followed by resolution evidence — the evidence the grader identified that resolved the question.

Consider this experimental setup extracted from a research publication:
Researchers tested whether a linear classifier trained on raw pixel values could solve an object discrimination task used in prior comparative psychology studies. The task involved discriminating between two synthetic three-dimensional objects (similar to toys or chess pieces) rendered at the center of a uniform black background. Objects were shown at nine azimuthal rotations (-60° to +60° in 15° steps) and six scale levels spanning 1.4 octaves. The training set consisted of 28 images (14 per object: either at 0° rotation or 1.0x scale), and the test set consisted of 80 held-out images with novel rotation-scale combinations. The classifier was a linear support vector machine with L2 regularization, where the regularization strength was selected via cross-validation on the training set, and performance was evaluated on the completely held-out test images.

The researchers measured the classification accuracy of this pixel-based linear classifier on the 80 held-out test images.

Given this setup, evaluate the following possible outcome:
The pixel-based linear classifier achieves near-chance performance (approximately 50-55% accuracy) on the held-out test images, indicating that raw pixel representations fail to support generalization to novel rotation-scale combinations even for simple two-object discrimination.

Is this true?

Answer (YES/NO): NO